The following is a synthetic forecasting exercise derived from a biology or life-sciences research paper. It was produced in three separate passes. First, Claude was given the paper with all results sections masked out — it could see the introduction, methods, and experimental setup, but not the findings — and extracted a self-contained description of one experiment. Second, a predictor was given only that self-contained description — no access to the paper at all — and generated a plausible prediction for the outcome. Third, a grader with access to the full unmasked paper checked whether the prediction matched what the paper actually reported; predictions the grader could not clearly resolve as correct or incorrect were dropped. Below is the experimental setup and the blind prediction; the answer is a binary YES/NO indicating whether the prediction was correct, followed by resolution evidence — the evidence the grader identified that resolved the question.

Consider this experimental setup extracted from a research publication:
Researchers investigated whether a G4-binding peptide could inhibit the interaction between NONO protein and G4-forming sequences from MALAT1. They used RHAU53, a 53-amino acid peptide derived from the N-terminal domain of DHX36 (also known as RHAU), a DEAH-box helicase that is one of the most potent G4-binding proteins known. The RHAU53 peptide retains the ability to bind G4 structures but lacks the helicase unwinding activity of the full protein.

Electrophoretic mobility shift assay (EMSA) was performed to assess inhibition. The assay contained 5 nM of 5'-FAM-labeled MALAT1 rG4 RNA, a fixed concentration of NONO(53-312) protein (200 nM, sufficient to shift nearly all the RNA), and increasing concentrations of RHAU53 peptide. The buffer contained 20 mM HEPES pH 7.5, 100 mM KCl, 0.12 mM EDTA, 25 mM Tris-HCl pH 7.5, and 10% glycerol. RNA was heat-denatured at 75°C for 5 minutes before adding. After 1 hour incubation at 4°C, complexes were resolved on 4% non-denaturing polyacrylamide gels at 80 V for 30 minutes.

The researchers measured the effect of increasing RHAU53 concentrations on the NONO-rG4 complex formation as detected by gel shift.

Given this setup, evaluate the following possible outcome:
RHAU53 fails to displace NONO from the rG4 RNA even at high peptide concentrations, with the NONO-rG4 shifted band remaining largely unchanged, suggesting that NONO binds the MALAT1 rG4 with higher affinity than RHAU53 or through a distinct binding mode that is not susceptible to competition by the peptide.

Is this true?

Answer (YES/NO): NO